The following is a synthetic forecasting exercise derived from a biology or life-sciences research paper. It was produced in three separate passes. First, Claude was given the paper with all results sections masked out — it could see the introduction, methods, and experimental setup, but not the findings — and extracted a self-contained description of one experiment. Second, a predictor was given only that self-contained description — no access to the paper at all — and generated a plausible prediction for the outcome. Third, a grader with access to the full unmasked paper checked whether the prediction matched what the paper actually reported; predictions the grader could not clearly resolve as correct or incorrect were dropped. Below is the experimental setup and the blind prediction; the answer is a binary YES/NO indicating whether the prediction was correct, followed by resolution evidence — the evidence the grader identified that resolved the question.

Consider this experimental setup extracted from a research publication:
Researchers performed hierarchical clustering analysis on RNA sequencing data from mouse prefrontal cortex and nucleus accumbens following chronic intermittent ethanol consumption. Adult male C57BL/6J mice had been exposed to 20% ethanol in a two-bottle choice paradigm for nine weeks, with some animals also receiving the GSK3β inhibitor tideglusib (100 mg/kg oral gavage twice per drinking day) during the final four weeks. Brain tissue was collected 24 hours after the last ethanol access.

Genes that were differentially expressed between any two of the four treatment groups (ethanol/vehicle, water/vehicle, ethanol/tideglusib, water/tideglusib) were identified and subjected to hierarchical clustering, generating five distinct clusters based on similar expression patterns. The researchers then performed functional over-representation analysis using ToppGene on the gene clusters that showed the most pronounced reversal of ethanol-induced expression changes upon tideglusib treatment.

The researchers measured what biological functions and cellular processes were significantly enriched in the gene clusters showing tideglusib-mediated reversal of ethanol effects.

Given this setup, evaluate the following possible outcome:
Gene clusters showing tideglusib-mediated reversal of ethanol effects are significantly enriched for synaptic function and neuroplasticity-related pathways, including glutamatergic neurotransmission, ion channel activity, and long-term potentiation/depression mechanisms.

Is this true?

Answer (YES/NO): NO